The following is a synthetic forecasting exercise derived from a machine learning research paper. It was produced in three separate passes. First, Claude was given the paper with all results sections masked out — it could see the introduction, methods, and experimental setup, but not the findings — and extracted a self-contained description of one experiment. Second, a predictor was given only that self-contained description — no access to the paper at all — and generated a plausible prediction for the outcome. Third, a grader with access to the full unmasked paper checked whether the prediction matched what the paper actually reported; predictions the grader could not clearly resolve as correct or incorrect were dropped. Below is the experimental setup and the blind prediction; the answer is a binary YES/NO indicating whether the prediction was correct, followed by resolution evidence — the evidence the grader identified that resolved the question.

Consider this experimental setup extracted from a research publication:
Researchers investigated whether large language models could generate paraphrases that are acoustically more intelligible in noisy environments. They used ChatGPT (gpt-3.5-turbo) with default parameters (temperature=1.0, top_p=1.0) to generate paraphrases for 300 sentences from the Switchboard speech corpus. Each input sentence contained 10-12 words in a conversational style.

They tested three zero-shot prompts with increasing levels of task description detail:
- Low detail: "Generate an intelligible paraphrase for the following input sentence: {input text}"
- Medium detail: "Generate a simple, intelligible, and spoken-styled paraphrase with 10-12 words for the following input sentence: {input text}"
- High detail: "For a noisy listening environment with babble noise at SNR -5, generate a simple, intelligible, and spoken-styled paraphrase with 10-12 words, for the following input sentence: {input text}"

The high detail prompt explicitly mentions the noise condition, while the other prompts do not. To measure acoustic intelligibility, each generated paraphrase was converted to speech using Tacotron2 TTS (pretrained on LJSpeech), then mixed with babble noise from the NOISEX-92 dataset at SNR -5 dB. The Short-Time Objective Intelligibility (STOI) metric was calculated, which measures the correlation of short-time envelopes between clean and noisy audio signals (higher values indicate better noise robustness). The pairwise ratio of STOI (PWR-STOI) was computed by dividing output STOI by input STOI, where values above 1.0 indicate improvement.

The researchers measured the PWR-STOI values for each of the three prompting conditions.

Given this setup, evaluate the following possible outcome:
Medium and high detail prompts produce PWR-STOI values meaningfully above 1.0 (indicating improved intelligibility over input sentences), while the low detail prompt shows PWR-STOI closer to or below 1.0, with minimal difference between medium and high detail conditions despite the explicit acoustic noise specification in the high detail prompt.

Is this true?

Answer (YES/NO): NO